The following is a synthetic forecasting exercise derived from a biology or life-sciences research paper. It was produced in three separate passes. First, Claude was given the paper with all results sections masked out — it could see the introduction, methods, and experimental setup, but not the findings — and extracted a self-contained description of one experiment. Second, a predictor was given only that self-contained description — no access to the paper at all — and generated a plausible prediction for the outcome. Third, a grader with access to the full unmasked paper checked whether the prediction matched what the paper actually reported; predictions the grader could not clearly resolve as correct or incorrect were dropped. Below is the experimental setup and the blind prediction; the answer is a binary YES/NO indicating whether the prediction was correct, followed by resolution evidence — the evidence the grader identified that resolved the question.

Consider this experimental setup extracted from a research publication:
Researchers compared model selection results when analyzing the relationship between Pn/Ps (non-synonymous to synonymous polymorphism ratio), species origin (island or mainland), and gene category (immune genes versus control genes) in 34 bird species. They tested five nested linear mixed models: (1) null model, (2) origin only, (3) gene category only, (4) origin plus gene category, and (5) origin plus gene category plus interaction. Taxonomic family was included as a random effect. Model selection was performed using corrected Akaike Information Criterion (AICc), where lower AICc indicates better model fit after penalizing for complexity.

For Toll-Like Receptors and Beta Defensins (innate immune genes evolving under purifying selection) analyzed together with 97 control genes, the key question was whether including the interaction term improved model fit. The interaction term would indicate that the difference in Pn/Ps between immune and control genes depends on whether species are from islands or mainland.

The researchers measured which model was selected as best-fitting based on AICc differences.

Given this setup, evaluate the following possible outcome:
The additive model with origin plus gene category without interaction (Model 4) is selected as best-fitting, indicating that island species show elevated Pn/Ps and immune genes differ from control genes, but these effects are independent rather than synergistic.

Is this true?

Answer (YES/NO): YES